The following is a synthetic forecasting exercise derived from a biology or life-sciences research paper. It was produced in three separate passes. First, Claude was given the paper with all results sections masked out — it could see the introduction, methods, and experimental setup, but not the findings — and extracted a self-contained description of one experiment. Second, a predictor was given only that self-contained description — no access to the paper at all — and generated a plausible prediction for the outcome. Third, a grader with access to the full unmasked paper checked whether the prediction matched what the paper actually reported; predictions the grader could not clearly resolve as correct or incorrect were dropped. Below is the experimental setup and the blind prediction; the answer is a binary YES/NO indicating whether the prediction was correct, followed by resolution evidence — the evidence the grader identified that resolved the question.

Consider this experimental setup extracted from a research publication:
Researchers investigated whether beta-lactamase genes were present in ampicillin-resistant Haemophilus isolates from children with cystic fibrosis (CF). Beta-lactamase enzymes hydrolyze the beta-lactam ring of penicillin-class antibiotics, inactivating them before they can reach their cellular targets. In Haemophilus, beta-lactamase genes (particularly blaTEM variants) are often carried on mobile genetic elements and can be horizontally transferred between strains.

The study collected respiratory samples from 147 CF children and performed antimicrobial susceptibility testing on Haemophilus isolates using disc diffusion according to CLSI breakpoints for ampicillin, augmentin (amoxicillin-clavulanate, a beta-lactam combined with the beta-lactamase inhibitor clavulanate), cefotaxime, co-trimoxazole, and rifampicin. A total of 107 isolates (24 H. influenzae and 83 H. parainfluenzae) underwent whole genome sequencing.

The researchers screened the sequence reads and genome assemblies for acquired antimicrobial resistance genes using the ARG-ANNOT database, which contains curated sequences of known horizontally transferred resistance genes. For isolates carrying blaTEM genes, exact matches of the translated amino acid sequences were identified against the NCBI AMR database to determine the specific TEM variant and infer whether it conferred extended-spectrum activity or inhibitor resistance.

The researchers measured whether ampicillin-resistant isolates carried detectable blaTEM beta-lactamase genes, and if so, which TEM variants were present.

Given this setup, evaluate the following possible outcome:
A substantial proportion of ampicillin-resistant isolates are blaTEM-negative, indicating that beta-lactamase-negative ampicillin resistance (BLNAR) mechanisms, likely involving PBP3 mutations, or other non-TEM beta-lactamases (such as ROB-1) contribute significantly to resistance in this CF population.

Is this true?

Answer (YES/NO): YES